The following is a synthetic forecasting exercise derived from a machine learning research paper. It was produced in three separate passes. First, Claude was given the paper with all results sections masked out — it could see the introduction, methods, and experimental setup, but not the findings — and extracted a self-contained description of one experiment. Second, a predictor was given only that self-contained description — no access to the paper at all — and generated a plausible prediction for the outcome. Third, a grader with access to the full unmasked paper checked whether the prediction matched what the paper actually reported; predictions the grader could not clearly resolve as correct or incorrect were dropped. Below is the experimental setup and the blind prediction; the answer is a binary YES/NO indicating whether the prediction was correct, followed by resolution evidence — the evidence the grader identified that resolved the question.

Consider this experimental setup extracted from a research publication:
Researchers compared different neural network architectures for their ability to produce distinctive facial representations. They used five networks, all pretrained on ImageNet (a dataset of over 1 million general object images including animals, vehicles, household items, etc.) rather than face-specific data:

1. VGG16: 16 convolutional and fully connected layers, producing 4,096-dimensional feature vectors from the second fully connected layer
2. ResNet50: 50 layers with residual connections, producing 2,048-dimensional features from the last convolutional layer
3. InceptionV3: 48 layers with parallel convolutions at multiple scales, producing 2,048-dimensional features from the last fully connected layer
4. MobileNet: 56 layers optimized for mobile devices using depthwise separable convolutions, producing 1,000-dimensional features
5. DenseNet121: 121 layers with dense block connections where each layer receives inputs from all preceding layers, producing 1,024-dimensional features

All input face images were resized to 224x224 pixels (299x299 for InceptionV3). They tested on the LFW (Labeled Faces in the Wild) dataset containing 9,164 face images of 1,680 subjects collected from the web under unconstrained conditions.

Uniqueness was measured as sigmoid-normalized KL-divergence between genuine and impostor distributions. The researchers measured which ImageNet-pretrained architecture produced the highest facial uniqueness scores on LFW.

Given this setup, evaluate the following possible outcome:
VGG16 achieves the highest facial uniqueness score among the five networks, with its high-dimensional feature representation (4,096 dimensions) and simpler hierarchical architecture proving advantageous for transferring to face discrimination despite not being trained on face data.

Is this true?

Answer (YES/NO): NO